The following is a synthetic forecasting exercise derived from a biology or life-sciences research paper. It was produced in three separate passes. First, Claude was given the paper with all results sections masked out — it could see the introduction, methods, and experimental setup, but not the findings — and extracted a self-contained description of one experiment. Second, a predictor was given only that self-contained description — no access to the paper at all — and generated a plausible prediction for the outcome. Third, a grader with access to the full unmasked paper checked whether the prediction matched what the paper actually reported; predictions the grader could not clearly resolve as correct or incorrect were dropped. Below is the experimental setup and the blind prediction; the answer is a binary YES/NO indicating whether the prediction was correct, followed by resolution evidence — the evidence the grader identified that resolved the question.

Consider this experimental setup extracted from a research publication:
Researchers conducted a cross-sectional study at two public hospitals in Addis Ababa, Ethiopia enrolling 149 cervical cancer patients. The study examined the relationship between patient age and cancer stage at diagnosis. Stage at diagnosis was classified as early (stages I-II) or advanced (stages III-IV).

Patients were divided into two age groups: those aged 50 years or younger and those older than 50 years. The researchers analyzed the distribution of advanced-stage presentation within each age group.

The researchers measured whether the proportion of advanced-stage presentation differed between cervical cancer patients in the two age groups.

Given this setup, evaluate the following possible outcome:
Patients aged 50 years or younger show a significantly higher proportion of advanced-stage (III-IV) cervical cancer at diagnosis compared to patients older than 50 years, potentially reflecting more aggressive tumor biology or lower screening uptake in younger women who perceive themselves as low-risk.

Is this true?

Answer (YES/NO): NO